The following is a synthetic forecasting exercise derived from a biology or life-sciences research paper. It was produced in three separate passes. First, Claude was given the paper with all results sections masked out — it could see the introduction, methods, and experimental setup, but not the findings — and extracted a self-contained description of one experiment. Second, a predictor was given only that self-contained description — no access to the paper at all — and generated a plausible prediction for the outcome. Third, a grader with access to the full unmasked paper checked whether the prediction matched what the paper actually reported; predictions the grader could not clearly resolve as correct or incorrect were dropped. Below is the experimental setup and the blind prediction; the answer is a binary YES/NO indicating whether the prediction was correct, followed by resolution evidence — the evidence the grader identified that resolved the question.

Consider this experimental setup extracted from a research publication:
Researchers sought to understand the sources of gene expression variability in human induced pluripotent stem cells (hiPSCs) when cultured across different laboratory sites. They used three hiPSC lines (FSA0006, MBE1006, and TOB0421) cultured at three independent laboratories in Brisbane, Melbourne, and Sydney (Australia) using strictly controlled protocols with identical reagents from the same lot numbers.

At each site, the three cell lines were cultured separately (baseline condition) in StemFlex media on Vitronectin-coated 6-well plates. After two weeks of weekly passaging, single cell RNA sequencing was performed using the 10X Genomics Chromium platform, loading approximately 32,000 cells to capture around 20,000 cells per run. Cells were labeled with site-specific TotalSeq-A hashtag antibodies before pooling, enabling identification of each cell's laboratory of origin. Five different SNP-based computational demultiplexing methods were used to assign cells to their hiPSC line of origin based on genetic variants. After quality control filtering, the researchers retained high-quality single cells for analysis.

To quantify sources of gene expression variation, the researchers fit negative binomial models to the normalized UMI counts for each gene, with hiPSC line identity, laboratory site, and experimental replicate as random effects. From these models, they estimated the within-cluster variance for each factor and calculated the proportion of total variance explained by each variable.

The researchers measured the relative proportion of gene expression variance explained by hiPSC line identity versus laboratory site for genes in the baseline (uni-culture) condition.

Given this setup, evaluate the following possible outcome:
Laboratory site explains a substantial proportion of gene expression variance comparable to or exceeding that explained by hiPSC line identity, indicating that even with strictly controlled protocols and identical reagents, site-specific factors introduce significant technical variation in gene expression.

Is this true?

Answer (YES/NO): NO